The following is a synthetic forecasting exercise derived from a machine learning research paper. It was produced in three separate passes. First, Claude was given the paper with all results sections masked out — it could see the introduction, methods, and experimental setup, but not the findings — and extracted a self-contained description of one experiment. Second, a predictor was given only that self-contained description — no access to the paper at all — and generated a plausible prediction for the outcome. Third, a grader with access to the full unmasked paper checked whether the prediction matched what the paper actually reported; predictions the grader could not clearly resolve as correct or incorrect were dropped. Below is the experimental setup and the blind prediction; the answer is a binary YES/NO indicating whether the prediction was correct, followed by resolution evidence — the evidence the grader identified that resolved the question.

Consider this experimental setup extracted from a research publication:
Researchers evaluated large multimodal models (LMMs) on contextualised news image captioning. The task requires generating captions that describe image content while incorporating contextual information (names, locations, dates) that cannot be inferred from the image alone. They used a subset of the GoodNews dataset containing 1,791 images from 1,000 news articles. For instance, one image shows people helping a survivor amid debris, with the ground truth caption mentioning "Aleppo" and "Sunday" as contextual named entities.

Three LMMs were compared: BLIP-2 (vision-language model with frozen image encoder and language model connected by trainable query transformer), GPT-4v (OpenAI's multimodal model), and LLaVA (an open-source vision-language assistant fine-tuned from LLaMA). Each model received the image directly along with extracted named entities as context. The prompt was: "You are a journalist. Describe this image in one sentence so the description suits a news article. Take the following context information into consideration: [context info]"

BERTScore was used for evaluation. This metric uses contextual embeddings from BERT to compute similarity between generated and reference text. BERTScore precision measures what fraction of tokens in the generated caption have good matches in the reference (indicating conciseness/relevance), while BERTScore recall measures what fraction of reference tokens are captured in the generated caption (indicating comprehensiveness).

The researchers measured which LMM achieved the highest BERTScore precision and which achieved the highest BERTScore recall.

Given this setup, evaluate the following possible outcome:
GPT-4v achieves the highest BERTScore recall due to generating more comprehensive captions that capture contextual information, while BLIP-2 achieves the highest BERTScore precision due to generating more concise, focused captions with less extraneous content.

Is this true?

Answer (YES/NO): NO